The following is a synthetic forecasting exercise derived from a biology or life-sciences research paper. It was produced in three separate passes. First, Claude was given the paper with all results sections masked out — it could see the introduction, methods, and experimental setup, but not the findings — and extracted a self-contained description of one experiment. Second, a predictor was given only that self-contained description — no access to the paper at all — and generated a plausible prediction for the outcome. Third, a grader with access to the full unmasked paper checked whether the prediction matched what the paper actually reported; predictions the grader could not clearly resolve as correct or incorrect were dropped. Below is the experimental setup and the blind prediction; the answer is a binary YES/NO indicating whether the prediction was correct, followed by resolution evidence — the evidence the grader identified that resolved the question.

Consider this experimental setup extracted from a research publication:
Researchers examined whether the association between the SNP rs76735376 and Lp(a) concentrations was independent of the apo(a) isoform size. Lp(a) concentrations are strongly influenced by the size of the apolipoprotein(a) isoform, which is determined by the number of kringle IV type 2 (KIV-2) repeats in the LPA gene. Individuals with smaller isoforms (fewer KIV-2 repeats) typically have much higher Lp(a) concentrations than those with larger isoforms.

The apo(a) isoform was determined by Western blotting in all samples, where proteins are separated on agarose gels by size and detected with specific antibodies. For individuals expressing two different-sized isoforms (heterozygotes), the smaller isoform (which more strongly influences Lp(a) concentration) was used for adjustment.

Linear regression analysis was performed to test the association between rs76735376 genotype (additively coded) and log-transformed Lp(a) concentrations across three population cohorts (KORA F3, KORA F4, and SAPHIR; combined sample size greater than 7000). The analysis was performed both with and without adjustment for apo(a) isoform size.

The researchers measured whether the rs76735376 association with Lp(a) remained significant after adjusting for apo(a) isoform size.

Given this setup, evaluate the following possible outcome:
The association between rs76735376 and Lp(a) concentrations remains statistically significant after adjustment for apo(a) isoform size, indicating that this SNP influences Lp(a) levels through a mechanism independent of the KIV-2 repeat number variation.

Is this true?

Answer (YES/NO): YES